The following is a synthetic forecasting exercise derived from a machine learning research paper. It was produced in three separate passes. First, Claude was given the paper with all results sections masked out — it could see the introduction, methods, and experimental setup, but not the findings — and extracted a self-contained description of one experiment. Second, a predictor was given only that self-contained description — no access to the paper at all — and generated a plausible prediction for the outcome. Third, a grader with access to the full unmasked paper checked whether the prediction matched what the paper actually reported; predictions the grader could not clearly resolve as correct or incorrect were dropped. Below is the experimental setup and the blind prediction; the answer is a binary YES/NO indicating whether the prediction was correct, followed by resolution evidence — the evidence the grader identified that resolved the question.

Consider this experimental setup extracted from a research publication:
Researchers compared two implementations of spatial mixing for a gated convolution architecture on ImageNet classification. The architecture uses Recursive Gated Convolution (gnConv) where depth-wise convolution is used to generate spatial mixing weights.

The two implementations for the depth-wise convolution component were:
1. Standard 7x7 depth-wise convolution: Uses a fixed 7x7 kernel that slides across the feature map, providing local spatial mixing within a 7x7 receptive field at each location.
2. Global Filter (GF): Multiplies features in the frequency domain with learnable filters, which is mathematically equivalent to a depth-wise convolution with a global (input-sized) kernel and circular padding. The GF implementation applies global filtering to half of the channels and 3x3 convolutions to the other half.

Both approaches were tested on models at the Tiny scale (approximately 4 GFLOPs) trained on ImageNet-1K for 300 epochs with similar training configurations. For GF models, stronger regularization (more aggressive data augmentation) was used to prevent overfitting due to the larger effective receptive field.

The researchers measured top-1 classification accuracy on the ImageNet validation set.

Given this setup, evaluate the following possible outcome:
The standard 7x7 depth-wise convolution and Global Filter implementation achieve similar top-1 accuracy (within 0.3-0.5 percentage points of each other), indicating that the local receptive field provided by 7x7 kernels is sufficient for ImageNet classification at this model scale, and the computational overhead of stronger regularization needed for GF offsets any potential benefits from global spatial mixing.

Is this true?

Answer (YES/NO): NO